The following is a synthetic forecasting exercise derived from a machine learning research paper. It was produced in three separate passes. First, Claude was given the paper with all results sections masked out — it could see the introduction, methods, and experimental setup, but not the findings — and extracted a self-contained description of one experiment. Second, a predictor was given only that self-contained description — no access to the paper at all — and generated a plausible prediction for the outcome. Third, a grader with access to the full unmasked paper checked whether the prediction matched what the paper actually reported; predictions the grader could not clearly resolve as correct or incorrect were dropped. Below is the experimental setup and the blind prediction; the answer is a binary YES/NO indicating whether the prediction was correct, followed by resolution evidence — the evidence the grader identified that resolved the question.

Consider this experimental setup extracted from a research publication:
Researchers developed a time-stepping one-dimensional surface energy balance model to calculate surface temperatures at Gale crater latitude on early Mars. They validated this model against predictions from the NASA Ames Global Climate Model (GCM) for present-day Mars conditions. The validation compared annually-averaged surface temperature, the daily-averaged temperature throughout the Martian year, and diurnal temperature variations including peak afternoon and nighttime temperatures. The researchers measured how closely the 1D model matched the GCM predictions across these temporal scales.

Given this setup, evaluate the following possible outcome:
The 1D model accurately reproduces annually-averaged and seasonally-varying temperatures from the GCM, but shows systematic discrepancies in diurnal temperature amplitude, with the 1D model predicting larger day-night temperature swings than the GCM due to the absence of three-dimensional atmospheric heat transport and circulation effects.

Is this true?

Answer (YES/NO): NO